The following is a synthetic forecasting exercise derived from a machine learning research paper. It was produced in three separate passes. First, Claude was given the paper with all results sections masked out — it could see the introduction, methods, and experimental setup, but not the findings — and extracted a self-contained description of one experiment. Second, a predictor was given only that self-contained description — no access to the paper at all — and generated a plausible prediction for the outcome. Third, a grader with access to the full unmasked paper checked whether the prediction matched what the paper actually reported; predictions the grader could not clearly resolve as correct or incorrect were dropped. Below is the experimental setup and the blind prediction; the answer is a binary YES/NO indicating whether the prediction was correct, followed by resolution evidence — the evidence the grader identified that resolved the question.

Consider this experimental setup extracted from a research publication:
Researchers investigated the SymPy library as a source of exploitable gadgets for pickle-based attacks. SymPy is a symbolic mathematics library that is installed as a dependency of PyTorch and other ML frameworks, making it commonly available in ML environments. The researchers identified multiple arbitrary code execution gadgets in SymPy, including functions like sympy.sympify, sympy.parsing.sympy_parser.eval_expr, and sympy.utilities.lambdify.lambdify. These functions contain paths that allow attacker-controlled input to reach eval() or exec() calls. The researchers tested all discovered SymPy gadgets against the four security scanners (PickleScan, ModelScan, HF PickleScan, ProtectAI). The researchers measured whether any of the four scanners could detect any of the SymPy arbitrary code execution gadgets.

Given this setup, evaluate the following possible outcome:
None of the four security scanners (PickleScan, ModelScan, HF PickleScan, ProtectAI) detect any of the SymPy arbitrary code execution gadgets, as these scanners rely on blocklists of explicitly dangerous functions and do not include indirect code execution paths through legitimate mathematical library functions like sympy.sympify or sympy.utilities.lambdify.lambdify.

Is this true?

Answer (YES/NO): YES